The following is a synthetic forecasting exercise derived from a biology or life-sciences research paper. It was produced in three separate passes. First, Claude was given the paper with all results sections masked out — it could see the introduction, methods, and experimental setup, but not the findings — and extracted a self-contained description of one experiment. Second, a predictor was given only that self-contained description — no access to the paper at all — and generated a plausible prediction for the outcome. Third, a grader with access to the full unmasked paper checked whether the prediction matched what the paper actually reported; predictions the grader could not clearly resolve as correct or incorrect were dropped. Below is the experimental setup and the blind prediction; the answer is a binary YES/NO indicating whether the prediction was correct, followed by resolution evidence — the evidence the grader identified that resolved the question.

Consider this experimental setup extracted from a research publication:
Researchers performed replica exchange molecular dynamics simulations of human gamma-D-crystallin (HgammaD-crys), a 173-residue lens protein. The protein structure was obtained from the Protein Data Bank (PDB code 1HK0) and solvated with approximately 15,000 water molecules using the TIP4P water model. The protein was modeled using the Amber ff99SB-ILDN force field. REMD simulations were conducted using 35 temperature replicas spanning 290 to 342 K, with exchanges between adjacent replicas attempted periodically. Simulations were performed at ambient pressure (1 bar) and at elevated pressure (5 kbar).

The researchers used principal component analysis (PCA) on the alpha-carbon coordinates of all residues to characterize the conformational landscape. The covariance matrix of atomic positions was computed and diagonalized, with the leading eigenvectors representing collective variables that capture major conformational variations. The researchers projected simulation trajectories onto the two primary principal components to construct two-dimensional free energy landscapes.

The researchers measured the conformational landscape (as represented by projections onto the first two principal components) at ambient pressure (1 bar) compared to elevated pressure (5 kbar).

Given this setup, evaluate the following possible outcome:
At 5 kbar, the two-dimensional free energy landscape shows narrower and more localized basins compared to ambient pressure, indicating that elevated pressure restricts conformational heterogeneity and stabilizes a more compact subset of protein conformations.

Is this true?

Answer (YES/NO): NO